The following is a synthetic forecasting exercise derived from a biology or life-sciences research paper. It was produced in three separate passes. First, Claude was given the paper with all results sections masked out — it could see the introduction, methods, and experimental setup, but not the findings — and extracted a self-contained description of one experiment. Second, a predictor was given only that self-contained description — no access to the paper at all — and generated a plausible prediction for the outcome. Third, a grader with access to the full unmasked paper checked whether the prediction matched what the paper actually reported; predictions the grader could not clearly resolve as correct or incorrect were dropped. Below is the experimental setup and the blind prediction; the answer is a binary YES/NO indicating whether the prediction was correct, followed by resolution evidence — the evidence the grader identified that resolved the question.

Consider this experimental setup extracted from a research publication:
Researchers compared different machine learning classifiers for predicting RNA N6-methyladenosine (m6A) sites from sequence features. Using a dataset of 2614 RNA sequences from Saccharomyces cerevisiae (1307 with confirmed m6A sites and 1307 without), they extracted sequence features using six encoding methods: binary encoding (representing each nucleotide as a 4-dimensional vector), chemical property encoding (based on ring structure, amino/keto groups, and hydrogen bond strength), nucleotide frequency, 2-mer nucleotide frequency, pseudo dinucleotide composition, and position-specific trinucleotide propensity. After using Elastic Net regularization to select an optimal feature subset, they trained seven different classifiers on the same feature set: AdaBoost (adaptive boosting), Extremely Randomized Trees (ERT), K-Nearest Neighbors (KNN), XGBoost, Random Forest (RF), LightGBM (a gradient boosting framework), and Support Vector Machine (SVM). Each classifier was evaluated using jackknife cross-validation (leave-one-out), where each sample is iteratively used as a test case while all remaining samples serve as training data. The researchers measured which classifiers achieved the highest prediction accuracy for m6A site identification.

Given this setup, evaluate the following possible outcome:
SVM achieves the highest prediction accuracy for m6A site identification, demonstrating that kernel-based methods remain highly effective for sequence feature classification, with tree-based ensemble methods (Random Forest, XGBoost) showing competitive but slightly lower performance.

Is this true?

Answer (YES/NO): YES